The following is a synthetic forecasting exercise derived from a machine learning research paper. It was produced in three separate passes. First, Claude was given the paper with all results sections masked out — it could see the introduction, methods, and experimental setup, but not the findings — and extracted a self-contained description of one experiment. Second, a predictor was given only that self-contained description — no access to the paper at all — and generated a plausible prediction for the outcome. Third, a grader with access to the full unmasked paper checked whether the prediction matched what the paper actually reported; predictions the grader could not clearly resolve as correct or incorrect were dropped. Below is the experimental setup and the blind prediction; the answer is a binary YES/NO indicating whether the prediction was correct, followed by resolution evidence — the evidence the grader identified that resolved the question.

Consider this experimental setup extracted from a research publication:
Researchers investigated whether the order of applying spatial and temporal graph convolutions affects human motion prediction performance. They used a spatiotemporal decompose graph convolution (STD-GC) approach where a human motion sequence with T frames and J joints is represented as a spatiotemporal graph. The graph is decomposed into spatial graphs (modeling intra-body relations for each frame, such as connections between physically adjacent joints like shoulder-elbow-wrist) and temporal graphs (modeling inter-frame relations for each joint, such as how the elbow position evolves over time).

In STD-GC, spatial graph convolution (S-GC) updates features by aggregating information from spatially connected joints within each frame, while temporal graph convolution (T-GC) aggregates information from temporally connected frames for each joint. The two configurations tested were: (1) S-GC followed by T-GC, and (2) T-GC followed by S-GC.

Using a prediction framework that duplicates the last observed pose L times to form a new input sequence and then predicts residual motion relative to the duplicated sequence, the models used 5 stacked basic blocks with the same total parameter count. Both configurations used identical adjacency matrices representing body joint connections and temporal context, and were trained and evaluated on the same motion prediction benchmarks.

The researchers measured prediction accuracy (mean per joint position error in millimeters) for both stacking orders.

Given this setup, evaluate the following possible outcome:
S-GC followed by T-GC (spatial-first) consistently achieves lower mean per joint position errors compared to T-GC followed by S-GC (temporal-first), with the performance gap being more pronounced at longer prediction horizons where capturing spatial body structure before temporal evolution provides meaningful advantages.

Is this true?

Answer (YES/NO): NO